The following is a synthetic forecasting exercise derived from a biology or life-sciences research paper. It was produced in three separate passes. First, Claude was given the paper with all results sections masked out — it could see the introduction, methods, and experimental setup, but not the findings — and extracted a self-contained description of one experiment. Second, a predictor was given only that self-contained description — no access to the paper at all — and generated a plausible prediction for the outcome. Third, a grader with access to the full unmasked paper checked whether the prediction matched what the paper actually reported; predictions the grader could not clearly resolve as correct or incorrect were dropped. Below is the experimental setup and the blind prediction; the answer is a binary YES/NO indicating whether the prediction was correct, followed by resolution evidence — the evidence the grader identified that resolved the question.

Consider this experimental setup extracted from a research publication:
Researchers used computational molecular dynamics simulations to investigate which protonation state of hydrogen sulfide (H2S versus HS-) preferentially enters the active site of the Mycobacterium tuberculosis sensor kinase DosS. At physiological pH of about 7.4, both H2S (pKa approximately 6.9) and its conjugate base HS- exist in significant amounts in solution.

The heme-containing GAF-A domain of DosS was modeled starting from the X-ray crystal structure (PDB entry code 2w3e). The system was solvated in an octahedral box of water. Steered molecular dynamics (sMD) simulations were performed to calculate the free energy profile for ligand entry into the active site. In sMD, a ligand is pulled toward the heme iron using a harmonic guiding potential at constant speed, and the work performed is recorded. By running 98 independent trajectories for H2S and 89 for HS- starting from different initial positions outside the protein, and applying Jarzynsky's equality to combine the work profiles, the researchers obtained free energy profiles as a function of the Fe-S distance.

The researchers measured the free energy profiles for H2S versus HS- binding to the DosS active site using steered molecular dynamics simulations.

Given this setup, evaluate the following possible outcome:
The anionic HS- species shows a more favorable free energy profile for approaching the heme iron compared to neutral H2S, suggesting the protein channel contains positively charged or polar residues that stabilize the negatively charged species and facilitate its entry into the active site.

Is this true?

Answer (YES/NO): NO